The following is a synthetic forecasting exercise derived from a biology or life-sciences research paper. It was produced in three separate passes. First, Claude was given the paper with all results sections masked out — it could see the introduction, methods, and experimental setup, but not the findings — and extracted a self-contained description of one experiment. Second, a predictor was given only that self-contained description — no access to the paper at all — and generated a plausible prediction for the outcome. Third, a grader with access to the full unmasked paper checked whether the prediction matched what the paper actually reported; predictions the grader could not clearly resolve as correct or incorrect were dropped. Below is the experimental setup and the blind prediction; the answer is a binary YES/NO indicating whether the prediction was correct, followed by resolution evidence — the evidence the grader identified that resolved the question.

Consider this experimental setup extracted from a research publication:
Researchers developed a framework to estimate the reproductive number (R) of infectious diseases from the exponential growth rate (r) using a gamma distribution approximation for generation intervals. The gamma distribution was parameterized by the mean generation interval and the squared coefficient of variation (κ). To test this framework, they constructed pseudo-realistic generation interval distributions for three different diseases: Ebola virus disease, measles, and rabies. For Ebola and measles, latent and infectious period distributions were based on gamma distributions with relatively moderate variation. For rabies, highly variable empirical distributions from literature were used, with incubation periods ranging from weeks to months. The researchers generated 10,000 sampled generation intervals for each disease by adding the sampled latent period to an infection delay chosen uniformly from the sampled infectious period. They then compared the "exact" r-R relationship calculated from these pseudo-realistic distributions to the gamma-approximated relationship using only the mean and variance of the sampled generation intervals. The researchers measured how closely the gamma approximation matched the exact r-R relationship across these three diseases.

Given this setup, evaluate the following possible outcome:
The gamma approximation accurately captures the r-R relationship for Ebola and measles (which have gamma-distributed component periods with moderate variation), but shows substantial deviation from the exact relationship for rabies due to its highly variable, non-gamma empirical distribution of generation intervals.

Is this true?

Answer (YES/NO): YES